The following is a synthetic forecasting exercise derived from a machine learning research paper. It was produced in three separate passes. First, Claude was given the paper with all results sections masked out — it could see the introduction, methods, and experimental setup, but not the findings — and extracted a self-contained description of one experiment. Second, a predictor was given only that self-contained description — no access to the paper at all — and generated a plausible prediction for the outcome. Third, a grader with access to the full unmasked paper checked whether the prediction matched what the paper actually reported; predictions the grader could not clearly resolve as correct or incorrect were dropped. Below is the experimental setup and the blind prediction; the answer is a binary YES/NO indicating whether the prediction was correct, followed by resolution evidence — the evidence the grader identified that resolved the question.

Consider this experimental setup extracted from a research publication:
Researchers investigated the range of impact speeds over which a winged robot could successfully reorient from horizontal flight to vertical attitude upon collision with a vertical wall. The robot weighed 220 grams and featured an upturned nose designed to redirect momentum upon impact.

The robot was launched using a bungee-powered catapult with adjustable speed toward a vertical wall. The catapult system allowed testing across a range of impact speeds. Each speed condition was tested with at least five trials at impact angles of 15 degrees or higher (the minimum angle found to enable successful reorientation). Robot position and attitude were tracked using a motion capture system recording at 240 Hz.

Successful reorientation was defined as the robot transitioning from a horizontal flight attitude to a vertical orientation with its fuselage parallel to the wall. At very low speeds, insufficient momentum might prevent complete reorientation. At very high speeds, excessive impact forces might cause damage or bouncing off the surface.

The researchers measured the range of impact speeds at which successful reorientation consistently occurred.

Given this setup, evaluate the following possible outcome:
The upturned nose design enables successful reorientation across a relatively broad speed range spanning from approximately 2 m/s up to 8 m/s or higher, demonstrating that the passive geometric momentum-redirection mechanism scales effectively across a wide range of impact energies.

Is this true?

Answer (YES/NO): NO